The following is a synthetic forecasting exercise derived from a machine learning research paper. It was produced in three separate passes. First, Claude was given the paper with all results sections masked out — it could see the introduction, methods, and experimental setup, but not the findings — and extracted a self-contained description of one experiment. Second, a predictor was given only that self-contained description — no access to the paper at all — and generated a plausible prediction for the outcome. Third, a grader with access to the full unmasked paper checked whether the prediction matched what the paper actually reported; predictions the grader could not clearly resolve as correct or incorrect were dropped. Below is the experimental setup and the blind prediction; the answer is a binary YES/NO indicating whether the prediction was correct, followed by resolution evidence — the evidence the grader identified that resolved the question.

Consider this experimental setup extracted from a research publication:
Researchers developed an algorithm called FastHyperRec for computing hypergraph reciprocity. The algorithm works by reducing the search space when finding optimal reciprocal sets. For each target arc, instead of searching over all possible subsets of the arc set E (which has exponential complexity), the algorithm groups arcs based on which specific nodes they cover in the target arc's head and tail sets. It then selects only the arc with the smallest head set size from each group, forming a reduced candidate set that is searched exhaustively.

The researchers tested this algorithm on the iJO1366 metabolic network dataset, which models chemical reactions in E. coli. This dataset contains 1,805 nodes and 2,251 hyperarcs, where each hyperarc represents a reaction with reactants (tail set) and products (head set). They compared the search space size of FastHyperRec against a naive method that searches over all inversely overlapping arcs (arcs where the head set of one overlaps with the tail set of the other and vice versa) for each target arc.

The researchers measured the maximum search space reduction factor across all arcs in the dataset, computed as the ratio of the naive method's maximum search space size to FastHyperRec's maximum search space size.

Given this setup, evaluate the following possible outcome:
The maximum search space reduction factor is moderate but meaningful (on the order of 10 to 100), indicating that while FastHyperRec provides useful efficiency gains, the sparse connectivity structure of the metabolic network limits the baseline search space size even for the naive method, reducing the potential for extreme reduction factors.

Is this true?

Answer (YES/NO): NO